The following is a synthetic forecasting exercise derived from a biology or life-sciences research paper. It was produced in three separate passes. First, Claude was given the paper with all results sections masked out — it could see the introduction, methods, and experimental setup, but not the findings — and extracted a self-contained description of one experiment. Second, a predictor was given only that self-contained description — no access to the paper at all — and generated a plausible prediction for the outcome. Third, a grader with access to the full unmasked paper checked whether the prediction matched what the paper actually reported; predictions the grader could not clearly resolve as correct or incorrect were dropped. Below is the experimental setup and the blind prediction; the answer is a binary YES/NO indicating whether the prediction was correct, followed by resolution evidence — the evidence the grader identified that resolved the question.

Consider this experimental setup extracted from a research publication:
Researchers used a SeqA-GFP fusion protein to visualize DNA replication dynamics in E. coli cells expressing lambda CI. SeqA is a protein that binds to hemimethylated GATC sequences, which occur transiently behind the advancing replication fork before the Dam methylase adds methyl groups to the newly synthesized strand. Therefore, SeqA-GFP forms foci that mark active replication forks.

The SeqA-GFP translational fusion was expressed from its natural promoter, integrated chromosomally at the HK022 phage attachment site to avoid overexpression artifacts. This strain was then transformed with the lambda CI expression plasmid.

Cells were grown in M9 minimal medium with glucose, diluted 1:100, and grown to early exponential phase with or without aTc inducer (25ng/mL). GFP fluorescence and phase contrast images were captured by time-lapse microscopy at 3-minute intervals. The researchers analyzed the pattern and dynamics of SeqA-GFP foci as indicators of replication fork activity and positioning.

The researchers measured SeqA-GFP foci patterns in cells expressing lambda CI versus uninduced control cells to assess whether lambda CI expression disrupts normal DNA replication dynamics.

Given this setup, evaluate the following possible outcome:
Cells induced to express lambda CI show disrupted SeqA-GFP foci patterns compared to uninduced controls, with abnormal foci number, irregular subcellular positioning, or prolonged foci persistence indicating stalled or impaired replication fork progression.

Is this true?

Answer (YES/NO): NO